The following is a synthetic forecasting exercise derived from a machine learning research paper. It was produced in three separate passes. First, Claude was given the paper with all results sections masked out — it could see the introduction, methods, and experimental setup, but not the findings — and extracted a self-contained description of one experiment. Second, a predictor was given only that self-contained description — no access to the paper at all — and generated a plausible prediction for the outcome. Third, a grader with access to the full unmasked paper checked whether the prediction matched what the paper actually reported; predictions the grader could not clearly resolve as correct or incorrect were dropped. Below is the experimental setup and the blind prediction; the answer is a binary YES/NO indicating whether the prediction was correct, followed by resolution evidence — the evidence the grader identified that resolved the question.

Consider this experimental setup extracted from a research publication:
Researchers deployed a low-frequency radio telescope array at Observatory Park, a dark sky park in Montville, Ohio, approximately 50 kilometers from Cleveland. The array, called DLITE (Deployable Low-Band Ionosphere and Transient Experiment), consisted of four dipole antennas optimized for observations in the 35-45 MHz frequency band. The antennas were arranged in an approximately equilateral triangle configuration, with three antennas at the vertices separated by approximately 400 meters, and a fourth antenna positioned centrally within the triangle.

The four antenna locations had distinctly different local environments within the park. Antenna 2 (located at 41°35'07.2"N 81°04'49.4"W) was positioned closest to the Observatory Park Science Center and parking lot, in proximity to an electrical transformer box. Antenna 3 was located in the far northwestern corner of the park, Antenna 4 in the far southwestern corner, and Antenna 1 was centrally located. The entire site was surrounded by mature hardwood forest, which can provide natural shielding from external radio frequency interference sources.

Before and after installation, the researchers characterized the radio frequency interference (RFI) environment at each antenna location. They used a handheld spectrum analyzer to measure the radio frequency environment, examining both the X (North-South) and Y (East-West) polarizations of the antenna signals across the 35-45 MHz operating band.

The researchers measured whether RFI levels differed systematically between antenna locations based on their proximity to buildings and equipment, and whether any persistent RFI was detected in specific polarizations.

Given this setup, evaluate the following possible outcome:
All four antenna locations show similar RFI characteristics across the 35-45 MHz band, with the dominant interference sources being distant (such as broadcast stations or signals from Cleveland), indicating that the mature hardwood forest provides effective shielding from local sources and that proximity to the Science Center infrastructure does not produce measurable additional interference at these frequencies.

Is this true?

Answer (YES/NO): NO